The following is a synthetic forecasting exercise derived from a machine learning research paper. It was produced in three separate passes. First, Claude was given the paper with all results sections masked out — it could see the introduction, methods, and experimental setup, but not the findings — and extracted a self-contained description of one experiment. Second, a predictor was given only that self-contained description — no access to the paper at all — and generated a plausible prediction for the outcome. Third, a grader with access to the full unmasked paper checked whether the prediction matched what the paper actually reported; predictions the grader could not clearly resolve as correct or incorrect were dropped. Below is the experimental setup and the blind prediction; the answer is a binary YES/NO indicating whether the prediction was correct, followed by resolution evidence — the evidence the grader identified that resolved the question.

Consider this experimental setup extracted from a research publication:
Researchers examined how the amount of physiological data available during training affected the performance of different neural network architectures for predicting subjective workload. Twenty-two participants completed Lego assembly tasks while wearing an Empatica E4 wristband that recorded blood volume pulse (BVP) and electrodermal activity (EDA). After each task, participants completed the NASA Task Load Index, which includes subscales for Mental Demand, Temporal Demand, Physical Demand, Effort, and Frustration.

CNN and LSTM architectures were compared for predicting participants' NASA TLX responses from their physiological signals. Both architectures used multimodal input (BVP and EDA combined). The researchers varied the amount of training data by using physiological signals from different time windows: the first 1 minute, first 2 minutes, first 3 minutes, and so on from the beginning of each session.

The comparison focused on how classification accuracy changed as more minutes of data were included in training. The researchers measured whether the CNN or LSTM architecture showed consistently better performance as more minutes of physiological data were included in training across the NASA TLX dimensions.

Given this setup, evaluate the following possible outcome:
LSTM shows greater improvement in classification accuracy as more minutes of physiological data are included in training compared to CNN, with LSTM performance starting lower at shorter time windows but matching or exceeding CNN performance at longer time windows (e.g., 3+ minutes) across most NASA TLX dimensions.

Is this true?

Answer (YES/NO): NO